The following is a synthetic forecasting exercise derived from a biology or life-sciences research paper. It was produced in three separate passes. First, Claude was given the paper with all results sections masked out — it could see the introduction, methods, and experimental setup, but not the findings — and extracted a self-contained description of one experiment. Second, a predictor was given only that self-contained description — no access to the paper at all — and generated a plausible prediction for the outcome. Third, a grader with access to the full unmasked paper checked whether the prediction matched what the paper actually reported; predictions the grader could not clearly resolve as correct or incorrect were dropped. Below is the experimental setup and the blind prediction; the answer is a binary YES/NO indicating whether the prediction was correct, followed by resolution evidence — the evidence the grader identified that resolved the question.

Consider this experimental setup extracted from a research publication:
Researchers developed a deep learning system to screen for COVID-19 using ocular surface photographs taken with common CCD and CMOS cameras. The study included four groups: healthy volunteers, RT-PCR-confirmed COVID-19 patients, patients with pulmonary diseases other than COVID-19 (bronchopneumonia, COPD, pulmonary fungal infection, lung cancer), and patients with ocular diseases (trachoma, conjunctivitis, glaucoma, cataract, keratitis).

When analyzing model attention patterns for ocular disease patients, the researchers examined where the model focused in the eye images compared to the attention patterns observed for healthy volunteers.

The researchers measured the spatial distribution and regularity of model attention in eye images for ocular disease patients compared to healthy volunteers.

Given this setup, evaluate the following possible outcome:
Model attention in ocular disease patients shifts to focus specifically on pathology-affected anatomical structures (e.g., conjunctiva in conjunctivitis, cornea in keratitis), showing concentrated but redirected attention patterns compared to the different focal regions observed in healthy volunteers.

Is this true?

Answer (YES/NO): NO